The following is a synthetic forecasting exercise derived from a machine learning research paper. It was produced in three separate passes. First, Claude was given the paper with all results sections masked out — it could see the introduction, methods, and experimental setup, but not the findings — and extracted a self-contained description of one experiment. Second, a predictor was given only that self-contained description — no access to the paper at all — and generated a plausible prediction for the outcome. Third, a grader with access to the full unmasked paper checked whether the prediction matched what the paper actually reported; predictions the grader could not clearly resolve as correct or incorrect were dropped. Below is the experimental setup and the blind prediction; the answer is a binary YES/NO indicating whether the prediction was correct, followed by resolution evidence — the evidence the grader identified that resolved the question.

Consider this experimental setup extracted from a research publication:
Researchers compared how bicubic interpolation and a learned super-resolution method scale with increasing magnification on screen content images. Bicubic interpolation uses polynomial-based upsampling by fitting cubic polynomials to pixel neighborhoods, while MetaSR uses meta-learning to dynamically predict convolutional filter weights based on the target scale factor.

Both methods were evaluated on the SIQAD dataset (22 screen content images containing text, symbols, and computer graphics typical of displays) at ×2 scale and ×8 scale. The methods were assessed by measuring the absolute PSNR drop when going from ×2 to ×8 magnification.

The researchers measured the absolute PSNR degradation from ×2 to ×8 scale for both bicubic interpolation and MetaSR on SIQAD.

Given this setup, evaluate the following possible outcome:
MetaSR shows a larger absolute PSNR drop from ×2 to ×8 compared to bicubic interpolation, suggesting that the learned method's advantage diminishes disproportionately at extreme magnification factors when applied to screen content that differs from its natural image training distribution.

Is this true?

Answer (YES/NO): YES